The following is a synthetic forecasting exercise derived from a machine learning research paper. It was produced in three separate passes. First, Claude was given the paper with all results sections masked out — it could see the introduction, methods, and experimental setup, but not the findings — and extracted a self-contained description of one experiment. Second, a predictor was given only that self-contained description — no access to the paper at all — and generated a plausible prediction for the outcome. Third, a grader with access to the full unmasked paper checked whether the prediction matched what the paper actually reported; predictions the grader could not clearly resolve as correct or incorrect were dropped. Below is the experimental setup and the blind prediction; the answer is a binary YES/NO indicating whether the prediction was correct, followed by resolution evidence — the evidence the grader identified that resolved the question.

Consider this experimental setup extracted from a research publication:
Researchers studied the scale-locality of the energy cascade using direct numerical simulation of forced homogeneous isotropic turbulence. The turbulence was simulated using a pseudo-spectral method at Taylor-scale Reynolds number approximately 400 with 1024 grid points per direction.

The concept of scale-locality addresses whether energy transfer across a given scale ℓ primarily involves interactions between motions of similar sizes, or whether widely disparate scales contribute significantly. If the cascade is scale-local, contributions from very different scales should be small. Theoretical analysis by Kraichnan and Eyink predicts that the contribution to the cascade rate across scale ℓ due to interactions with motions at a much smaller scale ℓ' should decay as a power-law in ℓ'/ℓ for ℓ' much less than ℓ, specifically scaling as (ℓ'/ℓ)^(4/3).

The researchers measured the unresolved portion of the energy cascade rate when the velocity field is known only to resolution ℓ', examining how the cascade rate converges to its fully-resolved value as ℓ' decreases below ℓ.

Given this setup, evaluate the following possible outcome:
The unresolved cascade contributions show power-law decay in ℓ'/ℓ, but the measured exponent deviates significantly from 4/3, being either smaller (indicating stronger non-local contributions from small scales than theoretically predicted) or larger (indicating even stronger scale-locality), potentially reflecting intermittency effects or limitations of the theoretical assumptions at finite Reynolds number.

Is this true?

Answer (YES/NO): YES